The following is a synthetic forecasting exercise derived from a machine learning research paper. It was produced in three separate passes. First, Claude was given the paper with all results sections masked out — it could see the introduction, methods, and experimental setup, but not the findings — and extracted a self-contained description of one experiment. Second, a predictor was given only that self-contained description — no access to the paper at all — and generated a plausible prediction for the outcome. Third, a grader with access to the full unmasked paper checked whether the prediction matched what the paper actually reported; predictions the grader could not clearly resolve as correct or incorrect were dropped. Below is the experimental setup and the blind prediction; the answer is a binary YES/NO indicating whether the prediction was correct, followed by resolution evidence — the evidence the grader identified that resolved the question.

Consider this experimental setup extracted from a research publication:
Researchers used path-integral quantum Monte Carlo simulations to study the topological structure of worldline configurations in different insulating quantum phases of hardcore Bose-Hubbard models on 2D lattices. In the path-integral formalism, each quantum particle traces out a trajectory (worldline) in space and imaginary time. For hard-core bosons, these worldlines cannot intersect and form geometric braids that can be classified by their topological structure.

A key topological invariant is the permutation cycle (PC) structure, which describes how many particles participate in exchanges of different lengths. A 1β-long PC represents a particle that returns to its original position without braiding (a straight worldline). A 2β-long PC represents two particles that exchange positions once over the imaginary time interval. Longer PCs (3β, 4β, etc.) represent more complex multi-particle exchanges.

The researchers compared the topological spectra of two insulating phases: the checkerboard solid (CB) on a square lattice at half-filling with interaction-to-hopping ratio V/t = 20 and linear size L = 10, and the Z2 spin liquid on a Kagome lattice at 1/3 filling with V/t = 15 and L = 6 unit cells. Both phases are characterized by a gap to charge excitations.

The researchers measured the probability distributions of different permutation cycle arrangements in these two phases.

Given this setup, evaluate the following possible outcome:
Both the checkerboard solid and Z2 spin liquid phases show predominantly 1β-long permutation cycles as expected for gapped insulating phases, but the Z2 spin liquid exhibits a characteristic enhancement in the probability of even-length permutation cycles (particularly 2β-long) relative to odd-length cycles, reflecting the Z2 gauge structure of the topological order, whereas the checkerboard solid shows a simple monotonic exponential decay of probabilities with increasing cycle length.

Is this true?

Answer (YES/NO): NO